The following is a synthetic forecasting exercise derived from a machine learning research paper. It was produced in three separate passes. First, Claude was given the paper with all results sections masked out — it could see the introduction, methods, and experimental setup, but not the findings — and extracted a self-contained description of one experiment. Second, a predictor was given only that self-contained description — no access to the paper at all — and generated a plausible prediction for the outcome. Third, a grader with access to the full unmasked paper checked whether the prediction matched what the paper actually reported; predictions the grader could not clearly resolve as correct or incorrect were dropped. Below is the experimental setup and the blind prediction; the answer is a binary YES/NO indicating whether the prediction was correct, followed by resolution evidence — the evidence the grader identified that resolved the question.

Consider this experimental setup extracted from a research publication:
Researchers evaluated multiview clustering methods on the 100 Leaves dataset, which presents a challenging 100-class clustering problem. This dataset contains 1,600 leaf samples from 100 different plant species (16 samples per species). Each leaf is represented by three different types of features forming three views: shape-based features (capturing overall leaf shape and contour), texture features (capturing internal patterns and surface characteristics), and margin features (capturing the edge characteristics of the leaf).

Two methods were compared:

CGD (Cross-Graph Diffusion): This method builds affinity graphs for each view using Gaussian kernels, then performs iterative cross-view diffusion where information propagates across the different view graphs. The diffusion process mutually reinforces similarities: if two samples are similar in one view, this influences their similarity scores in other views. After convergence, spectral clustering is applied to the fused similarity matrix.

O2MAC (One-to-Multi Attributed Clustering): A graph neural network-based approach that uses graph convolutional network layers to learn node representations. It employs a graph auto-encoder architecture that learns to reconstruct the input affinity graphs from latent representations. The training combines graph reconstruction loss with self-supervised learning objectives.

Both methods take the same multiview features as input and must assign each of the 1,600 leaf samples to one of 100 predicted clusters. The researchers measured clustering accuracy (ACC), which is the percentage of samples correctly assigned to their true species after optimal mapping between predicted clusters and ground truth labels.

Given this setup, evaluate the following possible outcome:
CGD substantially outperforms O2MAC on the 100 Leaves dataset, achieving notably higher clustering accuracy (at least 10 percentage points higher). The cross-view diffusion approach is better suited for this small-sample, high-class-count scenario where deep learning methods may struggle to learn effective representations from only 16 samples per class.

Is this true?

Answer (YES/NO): YES